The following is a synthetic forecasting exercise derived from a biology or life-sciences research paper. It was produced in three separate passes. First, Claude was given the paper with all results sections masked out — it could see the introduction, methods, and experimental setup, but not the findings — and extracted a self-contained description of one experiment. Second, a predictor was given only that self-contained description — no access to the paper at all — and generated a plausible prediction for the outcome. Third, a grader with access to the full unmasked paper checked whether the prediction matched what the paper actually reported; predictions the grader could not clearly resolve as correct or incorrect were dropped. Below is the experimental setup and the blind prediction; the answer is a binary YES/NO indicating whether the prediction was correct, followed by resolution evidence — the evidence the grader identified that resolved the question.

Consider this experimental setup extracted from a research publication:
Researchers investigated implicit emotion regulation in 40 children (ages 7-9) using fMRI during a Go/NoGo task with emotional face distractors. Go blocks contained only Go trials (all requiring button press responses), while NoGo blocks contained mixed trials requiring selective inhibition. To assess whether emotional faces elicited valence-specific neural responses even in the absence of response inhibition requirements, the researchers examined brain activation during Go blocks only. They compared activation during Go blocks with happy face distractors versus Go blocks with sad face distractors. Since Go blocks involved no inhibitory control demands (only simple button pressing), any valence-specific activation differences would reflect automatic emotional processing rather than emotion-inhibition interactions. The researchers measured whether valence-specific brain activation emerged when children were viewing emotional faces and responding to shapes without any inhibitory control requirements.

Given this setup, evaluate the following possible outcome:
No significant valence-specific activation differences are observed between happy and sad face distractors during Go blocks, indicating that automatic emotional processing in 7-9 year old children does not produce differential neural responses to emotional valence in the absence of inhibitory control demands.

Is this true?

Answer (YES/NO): NO